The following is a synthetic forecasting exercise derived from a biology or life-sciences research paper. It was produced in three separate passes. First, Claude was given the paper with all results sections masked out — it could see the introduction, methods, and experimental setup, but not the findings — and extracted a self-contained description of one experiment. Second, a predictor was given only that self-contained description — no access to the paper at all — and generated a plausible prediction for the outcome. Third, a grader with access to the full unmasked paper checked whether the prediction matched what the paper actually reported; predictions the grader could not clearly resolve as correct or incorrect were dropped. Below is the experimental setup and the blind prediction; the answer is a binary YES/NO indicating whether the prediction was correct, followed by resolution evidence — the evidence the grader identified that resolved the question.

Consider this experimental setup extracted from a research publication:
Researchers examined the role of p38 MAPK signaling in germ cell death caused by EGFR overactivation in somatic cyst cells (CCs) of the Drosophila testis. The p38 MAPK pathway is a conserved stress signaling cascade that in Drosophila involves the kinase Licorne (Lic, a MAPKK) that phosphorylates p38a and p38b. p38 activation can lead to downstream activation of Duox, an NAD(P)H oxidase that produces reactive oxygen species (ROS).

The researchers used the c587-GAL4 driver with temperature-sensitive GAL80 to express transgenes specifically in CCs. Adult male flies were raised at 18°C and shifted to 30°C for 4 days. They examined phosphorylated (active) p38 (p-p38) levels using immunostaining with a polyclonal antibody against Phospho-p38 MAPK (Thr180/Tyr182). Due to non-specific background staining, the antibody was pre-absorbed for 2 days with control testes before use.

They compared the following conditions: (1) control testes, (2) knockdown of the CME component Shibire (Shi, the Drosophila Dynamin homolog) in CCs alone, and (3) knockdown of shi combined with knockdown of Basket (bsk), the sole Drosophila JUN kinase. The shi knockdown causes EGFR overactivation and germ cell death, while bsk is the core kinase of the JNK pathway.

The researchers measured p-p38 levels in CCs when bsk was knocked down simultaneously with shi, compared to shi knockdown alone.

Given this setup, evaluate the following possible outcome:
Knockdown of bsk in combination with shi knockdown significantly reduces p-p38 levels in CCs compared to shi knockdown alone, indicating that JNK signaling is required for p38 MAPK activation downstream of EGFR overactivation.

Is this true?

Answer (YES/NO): NO